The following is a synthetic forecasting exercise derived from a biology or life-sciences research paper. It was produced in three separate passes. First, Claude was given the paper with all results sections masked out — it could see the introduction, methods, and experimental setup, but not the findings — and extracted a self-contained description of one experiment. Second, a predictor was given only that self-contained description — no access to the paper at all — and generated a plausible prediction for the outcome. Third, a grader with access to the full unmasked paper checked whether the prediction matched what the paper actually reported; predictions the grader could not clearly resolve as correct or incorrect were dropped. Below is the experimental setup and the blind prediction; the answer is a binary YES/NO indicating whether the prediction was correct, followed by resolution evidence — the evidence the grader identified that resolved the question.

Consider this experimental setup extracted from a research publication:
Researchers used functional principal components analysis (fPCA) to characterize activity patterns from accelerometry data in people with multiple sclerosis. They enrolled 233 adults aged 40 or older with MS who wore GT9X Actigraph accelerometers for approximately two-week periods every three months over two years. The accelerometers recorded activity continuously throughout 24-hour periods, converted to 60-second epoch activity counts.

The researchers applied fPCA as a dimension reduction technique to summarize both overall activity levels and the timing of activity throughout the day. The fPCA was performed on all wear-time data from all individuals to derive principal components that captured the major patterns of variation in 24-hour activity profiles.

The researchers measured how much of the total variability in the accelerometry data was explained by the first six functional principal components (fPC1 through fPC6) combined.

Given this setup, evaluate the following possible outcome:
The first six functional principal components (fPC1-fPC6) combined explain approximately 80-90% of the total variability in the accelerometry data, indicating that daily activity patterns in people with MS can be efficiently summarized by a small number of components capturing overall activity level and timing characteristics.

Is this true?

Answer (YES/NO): NO